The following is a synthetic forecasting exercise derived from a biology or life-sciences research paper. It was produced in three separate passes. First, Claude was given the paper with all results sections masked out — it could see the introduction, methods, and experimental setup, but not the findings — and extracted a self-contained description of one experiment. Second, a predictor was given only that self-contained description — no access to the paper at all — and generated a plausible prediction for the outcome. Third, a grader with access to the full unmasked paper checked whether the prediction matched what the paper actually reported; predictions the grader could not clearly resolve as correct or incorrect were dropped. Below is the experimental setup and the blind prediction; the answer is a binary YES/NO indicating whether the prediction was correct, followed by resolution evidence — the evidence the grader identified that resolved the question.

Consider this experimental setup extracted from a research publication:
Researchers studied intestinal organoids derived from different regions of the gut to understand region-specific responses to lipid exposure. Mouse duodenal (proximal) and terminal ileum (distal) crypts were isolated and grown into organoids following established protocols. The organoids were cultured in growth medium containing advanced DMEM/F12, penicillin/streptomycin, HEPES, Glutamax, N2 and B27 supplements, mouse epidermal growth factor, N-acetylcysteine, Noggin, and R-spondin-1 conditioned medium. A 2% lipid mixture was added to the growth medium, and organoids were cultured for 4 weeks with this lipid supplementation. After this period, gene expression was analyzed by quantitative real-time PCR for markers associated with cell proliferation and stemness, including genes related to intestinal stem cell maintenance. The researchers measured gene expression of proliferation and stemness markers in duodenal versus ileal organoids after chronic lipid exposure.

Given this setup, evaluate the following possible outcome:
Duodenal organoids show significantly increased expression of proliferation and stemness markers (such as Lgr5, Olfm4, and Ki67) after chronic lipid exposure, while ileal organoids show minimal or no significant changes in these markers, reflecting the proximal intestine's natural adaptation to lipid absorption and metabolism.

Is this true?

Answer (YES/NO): NO